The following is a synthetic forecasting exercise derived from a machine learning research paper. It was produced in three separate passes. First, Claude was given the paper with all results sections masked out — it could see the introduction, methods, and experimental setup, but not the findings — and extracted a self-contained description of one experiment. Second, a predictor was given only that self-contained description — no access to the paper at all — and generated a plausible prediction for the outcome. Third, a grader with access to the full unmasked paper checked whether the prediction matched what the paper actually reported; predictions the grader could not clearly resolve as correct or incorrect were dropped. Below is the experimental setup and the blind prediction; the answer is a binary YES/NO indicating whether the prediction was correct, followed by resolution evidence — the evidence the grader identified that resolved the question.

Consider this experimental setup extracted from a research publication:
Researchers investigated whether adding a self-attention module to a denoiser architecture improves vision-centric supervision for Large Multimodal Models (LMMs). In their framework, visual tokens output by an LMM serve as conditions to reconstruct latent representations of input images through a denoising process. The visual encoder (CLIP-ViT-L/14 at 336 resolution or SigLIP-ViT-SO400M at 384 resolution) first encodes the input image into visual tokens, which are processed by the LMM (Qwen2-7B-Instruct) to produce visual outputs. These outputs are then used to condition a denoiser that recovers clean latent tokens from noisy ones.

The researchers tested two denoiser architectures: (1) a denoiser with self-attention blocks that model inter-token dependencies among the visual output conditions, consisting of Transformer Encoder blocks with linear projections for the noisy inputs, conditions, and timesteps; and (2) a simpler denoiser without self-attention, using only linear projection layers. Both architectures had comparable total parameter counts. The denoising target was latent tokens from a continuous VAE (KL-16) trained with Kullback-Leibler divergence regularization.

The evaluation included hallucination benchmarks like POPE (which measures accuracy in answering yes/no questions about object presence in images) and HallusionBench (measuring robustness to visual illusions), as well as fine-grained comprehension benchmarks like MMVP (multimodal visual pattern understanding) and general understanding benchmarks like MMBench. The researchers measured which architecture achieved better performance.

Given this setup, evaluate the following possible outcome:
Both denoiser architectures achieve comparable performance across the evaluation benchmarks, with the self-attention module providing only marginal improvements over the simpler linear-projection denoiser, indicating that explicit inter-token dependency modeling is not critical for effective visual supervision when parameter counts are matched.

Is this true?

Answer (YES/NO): NO